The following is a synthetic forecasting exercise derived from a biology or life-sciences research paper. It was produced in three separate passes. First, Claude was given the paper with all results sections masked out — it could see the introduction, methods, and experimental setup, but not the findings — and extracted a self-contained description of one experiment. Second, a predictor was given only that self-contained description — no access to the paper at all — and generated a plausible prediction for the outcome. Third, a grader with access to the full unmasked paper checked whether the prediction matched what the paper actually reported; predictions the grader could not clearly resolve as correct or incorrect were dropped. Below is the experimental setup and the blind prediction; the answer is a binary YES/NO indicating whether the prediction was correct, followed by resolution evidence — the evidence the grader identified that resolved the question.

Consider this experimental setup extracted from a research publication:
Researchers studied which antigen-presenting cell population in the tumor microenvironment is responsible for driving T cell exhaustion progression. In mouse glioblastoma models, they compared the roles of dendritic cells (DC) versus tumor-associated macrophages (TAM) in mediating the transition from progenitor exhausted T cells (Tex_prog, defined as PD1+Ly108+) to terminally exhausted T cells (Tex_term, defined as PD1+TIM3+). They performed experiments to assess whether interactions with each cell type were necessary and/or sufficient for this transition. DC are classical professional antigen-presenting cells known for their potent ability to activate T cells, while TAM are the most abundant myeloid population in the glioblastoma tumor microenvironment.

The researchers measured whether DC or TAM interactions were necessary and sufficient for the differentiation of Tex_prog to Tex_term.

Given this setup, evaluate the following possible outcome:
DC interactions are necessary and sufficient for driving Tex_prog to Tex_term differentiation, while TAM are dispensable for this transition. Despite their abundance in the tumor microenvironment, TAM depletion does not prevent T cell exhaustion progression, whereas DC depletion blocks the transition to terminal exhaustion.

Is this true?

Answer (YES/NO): NO